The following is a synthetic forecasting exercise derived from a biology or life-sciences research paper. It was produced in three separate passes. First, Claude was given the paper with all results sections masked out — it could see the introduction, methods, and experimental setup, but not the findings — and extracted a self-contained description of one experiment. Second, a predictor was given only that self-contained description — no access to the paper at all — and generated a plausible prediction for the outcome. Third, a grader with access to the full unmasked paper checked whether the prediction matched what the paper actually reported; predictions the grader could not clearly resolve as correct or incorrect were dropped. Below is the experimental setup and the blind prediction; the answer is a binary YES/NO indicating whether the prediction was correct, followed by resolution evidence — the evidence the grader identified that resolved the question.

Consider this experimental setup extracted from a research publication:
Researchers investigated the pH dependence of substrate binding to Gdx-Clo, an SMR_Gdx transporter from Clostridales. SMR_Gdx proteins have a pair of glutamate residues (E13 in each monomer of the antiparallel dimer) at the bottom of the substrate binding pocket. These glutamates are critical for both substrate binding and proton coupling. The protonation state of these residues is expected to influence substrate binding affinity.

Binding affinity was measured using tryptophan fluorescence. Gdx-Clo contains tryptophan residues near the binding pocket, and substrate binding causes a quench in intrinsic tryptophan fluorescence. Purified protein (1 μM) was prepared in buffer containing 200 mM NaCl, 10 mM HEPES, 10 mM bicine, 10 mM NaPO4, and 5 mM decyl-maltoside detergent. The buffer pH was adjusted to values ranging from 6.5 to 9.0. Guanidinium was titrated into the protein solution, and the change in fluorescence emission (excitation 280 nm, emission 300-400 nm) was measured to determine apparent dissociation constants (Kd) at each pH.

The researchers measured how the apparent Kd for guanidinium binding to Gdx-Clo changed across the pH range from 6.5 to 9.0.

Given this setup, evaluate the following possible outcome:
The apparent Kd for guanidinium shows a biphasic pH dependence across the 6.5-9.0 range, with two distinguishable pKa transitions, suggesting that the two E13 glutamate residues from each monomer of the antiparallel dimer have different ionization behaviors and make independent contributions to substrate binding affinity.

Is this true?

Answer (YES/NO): NO